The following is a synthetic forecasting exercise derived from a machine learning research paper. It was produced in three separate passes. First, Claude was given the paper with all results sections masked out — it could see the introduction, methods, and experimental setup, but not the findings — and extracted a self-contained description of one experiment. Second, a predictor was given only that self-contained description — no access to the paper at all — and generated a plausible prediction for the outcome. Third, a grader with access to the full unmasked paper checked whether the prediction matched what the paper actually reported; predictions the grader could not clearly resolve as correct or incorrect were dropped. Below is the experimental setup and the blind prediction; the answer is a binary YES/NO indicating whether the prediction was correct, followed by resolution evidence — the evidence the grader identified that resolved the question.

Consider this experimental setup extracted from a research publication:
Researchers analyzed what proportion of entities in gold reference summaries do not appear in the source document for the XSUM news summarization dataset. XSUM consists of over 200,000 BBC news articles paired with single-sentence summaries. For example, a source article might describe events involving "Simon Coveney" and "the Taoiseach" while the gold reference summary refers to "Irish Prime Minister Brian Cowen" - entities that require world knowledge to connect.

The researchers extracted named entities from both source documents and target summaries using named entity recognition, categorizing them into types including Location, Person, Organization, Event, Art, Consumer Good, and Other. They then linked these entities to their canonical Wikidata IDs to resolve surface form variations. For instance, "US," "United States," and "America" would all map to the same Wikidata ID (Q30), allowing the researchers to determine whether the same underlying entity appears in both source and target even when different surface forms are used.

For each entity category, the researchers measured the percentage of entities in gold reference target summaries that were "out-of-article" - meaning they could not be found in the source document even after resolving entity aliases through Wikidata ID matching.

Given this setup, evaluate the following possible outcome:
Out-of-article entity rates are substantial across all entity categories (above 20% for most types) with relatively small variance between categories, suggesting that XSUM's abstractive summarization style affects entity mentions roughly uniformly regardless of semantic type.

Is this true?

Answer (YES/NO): NO